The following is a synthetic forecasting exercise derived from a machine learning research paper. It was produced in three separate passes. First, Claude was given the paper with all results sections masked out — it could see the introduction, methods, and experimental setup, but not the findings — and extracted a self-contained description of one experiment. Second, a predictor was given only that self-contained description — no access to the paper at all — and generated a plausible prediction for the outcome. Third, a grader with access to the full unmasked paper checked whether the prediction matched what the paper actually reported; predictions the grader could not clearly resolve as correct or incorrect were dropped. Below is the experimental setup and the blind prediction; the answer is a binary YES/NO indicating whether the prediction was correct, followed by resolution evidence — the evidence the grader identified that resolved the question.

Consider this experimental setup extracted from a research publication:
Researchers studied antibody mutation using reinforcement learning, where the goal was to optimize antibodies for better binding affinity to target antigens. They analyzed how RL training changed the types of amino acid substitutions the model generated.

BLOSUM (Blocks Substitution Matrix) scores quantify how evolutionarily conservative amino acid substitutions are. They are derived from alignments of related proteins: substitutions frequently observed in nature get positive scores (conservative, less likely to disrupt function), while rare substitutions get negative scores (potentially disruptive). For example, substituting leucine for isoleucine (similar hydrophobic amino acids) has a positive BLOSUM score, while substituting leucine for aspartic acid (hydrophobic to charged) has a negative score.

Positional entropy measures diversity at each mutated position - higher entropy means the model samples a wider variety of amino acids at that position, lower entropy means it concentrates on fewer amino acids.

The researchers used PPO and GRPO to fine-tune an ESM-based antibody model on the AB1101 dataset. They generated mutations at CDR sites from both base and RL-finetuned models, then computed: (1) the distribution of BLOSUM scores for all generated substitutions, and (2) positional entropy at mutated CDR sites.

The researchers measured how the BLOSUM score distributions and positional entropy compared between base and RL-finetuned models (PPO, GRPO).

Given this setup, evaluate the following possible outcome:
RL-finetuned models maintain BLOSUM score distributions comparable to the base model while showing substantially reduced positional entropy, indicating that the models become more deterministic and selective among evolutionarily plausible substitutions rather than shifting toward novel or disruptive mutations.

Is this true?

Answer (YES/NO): YES